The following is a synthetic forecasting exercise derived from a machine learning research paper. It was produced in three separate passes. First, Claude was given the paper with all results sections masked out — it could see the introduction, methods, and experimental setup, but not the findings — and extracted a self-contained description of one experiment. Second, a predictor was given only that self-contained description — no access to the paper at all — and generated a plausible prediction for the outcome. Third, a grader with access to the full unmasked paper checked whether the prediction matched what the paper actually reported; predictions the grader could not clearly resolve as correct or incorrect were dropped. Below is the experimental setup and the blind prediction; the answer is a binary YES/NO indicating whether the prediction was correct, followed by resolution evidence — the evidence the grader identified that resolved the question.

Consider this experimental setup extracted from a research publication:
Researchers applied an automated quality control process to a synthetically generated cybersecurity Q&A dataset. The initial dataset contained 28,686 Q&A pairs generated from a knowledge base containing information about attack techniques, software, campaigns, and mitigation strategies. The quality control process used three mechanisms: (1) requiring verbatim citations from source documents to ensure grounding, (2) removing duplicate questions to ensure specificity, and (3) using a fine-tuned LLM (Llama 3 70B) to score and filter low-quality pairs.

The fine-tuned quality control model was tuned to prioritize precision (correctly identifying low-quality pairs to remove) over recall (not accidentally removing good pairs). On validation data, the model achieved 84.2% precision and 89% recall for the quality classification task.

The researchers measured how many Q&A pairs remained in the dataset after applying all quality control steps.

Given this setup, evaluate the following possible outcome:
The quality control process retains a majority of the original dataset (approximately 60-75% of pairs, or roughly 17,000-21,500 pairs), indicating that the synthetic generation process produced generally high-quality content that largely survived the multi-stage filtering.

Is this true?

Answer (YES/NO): NO